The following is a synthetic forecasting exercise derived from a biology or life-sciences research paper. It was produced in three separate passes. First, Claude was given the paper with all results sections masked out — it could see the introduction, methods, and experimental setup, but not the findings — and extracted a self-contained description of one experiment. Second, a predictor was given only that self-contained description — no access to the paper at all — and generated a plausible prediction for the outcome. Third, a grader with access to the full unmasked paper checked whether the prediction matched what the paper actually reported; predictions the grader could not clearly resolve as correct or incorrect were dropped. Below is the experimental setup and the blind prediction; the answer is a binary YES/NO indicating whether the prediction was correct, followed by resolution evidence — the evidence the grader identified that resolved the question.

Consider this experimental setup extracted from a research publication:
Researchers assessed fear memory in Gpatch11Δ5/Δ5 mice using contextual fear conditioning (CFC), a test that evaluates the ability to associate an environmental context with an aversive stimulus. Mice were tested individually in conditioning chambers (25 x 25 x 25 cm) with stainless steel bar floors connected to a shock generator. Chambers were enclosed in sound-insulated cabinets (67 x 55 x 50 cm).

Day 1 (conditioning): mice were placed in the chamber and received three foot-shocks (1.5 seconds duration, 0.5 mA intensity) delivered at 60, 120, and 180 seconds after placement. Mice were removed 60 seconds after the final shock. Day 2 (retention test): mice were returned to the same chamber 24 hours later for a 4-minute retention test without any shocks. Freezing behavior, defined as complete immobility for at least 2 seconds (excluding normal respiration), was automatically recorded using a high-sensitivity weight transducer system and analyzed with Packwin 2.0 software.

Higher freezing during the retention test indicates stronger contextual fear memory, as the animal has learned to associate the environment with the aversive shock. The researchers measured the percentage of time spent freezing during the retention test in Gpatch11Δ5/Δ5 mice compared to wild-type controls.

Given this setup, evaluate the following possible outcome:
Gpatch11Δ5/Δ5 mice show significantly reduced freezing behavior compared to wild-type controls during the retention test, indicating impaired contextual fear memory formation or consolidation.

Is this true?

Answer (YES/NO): YES